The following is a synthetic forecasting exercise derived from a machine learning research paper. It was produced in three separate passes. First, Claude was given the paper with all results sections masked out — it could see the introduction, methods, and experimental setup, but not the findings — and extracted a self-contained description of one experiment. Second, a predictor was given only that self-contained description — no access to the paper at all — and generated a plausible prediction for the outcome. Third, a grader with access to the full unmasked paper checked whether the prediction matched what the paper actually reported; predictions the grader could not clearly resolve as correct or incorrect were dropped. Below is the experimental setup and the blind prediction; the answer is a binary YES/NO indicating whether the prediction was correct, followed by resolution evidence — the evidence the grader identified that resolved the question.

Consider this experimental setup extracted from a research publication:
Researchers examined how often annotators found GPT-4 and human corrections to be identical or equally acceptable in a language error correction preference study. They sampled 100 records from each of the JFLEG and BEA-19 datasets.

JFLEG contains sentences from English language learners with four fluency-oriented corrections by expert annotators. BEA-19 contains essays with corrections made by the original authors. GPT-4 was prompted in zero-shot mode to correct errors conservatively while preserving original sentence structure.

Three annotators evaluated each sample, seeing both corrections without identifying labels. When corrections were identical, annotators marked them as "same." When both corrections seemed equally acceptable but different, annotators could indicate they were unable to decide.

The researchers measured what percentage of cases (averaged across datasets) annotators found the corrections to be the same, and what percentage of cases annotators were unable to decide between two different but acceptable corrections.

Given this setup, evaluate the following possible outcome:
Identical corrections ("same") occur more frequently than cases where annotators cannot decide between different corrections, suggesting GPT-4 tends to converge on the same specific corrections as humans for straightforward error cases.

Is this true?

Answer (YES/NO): YES